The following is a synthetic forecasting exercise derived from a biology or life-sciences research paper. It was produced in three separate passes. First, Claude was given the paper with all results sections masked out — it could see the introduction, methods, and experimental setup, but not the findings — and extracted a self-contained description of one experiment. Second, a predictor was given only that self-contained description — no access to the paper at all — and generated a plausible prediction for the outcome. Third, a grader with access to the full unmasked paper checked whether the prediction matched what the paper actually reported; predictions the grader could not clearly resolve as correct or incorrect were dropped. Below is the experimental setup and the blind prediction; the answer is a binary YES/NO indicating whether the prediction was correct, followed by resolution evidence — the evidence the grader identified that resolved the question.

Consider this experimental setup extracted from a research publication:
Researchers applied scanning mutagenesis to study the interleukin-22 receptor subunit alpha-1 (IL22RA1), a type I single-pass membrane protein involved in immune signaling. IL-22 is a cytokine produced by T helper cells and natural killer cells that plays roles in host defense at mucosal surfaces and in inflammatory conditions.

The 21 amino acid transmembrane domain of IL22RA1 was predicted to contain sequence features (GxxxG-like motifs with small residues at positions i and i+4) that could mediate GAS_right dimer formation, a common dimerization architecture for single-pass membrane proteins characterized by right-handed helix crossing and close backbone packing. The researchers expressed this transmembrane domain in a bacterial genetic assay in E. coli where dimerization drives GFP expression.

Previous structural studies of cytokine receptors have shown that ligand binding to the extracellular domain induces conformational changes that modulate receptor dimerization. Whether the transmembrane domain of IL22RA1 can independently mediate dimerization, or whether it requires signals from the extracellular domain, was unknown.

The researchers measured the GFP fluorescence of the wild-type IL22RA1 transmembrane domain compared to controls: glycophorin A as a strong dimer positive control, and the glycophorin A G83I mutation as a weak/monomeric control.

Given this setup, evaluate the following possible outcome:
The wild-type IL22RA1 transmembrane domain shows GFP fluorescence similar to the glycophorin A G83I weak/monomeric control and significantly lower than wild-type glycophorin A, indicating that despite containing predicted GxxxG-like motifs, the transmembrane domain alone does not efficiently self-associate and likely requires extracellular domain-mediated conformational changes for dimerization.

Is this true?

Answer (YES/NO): NO